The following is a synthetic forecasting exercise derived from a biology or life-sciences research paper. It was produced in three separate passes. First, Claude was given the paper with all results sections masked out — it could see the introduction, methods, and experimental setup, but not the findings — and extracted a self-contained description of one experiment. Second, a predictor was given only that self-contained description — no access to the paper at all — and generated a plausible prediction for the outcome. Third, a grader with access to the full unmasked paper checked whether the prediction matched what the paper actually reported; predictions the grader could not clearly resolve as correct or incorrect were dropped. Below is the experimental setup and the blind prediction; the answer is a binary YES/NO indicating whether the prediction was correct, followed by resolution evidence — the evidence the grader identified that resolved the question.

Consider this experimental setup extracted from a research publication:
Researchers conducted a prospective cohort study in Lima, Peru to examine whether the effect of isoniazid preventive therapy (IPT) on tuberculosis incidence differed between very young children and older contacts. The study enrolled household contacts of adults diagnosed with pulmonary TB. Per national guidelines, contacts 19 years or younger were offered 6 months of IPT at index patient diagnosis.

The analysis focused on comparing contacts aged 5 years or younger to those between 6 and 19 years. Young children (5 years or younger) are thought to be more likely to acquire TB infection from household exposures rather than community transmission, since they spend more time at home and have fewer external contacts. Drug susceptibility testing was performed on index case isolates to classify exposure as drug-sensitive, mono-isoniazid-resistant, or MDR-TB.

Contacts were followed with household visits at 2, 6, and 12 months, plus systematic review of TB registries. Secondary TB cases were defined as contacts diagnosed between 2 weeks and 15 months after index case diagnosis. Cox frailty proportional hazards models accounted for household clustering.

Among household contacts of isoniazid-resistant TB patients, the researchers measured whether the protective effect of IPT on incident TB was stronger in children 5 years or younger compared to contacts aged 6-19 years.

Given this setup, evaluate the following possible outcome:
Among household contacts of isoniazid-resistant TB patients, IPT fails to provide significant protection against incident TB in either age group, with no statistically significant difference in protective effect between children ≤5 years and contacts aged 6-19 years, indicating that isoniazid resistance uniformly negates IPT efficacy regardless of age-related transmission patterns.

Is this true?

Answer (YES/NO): NO